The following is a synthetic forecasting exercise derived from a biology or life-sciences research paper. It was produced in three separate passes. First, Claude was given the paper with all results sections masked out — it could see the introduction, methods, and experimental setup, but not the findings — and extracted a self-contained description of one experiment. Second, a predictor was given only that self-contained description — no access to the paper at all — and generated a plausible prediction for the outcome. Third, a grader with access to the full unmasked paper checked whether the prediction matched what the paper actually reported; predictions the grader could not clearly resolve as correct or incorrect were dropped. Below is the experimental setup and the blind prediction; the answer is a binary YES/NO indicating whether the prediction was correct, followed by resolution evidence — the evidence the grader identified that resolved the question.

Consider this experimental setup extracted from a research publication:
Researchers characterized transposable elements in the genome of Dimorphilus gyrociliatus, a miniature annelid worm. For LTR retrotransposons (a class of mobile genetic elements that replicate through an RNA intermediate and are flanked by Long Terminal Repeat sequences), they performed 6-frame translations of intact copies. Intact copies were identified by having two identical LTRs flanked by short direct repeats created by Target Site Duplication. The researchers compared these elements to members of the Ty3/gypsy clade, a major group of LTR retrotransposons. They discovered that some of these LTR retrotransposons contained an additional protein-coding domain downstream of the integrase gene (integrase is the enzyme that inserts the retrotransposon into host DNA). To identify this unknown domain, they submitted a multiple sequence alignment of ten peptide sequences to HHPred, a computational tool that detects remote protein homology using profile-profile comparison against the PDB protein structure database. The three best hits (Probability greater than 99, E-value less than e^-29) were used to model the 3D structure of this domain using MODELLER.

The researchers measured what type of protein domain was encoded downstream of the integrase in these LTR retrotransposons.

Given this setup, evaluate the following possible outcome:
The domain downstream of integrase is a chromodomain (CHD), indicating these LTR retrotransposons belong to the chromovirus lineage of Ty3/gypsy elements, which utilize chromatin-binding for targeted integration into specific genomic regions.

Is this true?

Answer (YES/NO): NO